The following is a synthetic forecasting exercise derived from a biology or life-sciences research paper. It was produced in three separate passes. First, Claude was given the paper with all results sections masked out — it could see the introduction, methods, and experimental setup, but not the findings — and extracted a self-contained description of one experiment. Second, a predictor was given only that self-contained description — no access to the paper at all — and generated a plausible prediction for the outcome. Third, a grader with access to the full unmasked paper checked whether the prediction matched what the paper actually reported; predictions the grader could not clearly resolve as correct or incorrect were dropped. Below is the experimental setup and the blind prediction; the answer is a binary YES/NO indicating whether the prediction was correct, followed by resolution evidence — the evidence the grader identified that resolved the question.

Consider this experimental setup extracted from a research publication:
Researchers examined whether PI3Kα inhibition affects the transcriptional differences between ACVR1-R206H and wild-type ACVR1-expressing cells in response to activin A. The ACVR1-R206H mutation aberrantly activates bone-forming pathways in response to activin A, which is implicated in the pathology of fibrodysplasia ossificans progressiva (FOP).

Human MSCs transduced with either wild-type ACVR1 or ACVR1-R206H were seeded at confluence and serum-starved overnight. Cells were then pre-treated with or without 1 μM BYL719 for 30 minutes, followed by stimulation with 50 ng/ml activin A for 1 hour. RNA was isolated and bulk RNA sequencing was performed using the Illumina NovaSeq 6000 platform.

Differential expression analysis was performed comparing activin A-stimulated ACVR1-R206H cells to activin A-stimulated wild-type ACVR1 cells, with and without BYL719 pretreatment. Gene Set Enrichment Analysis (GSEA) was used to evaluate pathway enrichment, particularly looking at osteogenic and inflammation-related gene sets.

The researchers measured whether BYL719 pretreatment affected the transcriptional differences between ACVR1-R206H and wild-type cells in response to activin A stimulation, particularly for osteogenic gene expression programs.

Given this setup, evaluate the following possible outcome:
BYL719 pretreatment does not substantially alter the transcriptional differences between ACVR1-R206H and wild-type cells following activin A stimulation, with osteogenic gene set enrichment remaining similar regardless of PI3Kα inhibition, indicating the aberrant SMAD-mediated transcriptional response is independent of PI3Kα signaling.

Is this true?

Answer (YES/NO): NO